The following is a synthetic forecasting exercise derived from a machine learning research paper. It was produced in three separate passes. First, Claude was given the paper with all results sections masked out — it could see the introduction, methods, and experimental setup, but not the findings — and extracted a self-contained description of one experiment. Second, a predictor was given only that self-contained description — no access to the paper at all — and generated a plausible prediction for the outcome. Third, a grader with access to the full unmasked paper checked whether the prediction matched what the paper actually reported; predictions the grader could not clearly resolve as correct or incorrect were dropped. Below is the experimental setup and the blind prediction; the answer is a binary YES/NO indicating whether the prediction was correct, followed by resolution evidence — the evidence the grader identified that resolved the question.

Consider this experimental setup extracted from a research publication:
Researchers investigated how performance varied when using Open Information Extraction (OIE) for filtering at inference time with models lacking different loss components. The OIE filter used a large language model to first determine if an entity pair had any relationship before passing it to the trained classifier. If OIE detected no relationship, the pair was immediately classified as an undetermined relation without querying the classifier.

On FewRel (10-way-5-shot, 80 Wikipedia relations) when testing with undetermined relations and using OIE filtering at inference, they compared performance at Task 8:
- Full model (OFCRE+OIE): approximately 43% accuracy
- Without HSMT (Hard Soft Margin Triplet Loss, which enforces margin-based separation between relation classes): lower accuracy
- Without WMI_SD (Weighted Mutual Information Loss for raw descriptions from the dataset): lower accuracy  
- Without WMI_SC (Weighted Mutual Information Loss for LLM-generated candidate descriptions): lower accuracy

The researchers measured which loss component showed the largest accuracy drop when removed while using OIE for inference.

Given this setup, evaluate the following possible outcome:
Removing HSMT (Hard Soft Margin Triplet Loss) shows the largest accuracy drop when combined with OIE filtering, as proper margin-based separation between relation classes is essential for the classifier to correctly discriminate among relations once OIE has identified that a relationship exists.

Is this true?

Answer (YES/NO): YES